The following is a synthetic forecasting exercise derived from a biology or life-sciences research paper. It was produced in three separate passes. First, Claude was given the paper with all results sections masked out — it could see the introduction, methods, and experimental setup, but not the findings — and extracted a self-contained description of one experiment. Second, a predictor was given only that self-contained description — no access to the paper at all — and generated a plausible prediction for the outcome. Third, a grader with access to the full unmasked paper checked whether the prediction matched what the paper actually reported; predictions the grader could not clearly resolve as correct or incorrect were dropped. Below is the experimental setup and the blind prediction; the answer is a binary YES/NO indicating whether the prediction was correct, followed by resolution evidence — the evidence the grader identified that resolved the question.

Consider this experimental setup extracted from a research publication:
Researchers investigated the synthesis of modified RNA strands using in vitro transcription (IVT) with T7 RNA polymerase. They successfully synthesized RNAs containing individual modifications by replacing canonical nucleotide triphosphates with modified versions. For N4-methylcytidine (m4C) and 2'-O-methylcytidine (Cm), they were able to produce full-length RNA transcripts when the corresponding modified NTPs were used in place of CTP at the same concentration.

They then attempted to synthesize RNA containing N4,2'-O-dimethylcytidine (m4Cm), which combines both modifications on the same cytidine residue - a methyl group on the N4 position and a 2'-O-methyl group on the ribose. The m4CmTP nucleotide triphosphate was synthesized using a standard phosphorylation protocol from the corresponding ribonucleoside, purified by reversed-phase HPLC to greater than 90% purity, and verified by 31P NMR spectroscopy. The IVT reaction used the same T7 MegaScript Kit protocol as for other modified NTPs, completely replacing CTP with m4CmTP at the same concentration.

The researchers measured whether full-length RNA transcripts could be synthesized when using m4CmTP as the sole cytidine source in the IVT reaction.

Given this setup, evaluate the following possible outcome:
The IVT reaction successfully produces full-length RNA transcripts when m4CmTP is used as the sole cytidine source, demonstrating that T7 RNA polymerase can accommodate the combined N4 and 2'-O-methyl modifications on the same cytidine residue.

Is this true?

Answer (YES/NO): NO